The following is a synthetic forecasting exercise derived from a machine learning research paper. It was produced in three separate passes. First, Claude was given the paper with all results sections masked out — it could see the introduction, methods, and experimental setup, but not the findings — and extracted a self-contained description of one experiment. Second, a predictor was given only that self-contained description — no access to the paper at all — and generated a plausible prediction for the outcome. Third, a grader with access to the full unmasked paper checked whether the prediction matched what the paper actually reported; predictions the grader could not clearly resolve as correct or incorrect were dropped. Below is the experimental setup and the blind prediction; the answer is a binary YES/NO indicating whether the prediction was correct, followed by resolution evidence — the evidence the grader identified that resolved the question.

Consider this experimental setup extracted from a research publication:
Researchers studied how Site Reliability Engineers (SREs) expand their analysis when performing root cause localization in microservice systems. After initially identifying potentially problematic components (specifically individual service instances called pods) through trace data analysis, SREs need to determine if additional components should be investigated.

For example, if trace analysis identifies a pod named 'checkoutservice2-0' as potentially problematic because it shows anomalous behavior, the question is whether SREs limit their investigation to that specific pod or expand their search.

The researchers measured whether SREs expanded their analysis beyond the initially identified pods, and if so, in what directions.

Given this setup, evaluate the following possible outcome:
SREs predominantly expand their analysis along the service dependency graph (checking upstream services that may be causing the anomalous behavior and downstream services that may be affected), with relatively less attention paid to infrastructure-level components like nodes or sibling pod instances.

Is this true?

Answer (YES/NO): NO